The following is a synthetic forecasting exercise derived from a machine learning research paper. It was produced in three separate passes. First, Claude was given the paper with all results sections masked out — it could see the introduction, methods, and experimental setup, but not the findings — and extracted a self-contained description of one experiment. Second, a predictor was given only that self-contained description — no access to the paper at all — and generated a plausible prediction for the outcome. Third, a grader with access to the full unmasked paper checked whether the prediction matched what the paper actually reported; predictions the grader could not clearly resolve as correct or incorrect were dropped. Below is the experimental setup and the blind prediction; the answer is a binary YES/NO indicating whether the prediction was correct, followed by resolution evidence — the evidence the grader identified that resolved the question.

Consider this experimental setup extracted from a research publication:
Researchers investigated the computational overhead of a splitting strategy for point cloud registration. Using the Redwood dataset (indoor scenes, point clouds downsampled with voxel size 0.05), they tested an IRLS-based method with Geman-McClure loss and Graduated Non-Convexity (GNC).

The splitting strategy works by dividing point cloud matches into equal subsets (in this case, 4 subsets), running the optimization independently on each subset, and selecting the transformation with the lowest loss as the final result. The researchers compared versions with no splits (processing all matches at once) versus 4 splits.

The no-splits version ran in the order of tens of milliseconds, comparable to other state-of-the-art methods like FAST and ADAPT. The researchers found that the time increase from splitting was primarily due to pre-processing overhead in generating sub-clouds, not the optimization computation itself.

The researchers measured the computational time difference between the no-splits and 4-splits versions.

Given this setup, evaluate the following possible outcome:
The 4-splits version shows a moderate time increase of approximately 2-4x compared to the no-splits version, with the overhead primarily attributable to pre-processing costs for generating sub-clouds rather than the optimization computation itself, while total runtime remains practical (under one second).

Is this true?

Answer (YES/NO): NO